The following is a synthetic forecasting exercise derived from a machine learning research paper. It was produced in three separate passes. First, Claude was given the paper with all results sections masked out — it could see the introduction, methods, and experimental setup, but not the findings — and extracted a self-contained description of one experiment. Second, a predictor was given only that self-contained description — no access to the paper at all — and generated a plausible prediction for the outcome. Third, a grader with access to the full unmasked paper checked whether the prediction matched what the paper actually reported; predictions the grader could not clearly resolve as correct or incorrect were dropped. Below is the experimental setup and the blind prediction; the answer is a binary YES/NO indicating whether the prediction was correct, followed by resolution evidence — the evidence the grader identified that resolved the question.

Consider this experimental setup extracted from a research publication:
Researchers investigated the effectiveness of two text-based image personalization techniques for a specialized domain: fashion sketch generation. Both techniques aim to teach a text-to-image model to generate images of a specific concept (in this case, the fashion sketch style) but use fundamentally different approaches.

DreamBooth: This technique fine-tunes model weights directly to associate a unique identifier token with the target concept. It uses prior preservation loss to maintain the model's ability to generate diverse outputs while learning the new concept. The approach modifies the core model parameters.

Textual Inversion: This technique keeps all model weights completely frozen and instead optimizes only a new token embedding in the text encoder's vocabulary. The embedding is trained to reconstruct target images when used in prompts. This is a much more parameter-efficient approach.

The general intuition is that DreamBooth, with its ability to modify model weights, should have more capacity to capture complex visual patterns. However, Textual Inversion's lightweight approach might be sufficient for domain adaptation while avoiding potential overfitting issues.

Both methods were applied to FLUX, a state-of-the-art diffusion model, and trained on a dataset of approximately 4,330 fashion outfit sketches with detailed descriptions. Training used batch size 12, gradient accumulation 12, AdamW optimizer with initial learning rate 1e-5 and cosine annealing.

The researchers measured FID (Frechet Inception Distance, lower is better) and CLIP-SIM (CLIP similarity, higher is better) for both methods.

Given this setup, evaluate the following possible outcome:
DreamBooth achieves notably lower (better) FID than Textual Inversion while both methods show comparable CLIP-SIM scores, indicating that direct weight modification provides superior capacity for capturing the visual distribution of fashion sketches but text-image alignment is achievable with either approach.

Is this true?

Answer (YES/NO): NO